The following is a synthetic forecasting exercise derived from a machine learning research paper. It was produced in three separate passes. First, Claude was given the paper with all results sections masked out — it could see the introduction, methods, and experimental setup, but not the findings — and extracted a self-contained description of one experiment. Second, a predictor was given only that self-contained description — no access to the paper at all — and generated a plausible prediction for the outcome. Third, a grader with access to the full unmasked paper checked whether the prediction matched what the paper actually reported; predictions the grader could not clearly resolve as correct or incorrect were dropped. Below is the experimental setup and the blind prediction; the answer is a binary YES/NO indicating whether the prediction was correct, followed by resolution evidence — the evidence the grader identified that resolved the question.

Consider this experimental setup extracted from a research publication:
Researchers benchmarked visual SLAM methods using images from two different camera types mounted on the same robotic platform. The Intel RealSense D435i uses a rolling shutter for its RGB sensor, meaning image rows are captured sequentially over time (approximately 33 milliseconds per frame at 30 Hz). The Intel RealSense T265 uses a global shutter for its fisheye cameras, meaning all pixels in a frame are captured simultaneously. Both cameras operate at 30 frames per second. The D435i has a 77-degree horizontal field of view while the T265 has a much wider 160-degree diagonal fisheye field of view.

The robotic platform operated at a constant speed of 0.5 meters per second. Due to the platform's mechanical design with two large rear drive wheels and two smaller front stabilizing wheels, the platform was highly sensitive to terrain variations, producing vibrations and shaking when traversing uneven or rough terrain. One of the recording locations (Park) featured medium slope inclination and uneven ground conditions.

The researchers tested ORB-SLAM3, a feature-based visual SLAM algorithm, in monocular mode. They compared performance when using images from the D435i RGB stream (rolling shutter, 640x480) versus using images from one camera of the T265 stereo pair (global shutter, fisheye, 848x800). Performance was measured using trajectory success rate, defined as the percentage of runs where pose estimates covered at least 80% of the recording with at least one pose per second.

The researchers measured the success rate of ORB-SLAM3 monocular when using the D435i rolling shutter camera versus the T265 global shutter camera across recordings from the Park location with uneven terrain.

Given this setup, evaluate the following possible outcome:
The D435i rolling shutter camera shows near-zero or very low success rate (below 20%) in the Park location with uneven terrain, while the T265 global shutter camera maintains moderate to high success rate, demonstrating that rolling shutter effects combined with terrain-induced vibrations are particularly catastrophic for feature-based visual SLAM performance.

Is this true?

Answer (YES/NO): NO